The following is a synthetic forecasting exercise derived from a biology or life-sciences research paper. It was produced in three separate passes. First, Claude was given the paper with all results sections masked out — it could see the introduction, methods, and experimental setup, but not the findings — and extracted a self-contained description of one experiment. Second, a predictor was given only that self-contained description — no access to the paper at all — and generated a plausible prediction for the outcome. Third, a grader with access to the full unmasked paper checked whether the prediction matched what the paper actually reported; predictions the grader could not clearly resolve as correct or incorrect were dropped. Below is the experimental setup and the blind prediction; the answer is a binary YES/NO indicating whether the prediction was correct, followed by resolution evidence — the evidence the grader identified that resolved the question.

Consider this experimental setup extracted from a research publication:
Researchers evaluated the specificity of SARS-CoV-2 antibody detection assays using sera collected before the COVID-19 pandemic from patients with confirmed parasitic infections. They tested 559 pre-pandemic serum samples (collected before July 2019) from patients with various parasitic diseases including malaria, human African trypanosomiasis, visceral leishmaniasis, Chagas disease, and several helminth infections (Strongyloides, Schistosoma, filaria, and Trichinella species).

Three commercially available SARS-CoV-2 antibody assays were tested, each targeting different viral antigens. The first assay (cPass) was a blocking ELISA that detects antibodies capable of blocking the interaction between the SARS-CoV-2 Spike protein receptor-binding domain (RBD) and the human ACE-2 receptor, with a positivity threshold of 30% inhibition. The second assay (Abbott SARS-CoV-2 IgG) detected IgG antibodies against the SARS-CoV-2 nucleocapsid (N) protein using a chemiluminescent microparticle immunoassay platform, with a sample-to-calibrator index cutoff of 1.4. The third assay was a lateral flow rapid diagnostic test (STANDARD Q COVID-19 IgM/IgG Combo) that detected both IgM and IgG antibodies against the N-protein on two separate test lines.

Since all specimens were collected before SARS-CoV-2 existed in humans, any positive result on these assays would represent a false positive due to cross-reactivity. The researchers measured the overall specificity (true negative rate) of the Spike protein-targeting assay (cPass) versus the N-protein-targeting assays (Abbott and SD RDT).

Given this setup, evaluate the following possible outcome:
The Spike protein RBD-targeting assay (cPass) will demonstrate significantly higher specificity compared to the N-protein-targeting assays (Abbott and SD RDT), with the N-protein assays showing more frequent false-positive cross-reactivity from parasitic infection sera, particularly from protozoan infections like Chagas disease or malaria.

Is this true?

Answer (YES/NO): NO